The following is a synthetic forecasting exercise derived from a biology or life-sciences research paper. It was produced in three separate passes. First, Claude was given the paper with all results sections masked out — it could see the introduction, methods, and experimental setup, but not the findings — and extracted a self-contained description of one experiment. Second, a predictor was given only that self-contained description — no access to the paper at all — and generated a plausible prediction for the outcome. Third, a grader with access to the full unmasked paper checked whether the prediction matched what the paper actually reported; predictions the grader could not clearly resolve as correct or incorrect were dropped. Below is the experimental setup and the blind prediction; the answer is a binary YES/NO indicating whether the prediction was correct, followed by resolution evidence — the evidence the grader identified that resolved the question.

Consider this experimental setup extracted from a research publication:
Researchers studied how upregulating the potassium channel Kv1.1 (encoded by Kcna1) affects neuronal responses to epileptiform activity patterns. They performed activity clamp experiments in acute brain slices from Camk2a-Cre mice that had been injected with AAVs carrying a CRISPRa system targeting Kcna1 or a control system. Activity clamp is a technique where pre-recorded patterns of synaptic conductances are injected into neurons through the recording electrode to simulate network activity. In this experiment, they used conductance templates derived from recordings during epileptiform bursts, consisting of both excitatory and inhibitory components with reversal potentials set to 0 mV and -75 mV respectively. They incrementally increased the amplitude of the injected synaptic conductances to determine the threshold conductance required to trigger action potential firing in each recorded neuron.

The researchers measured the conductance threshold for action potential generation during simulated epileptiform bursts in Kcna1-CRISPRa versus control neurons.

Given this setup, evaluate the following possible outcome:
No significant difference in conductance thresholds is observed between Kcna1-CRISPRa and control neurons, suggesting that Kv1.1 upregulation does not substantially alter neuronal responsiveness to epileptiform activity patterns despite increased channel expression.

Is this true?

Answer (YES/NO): NO